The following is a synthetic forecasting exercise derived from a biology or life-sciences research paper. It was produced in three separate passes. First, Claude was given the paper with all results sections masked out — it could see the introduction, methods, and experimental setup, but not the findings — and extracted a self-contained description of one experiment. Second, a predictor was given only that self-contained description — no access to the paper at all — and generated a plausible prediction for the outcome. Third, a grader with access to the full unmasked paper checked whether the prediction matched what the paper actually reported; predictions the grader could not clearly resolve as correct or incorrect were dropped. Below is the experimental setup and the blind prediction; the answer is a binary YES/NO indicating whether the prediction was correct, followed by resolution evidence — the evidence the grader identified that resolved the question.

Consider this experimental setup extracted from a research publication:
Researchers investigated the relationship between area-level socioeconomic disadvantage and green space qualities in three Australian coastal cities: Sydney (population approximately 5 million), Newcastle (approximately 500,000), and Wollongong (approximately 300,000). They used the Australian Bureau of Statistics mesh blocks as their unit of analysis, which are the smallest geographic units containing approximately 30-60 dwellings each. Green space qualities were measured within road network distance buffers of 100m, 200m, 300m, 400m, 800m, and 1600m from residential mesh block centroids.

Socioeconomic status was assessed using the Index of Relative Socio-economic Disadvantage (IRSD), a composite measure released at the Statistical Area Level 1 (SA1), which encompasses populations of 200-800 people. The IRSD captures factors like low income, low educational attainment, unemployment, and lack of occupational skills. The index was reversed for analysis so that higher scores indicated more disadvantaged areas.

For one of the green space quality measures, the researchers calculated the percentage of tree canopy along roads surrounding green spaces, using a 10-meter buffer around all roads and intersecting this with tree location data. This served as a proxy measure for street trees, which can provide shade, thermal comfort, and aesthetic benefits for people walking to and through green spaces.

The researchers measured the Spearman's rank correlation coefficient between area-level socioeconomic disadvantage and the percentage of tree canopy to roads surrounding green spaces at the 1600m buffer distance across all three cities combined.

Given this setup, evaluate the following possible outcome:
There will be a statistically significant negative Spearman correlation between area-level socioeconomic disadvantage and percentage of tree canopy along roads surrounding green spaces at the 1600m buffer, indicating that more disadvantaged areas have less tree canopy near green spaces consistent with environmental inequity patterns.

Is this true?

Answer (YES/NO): YES